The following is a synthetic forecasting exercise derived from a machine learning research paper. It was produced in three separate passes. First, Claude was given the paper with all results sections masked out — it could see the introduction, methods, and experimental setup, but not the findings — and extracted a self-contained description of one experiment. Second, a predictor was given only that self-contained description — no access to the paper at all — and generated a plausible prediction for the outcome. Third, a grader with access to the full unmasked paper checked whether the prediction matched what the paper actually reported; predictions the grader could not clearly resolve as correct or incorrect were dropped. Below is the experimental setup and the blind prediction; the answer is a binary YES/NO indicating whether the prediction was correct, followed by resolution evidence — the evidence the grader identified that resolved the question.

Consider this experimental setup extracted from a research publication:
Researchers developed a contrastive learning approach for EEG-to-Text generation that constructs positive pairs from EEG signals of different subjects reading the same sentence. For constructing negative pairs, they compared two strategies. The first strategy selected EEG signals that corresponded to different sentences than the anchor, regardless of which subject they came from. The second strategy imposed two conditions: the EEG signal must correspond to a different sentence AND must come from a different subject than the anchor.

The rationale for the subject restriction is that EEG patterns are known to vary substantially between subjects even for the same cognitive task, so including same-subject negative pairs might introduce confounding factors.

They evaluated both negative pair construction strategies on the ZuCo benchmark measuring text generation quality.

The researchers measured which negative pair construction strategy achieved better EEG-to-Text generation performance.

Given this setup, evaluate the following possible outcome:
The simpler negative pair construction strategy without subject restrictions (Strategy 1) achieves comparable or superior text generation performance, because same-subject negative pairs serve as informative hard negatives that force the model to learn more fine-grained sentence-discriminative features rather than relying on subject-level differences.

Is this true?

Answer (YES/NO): NO